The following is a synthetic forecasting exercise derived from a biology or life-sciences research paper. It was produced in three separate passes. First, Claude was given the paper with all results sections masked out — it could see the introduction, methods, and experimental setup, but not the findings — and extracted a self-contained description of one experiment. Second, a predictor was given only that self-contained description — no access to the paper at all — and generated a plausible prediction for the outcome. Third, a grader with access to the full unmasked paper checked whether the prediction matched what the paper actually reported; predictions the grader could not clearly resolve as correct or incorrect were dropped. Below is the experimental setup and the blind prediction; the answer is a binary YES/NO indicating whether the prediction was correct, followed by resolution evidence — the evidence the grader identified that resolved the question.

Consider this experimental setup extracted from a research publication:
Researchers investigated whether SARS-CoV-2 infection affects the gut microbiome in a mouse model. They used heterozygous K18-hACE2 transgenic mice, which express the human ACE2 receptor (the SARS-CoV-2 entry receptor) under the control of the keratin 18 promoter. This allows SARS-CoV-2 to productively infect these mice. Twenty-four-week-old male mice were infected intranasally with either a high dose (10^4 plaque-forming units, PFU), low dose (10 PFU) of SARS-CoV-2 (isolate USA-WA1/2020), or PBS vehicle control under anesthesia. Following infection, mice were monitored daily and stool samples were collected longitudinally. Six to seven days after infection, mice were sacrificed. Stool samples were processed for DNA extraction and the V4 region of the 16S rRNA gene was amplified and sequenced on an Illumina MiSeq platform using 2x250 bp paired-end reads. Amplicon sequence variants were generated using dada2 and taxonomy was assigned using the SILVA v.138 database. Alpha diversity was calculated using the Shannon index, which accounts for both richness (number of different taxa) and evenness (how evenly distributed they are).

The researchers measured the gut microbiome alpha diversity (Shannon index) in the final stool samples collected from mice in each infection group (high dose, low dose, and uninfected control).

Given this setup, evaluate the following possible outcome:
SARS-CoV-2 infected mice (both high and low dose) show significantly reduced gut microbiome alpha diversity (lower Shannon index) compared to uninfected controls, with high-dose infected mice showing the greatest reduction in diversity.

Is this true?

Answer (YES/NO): YES